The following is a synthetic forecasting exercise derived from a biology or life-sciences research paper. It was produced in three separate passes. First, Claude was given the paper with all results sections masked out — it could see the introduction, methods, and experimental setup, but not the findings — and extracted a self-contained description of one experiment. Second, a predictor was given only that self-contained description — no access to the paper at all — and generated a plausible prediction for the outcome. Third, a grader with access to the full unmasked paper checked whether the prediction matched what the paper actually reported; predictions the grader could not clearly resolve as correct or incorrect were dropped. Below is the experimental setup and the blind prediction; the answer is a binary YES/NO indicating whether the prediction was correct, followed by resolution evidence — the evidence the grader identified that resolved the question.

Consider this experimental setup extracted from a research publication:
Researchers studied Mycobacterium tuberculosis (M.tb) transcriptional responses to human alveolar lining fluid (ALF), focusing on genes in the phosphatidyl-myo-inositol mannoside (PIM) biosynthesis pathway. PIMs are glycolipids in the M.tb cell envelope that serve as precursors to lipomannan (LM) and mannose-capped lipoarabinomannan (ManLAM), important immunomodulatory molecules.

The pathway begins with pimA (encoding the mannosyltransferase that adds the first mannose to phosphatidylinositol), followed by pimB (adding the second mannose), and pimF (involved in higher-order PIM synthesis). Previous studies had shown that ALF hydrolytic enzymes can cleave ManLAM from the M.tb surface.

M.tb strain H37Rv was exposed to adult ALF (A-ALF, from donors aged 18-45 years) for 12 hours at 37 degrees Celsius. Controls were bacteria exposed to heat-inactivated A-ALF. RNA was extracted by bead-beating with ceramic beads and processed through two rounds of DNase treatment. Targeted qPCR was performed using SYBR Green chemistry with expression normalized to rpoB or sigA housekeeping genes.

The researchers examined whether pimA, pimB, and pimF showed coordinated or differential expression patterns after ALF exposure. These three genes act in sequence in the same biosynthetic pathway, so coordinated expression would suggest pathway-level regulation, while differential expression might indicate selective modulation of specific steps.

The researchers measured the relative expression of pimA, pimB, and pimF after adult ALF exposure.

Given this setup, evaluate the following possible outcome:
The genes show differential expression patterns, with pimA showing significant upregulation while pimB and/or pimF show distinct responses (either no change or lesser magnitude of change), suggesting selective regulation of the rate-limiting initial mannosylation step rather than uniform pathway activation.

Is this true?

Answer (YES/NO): NO